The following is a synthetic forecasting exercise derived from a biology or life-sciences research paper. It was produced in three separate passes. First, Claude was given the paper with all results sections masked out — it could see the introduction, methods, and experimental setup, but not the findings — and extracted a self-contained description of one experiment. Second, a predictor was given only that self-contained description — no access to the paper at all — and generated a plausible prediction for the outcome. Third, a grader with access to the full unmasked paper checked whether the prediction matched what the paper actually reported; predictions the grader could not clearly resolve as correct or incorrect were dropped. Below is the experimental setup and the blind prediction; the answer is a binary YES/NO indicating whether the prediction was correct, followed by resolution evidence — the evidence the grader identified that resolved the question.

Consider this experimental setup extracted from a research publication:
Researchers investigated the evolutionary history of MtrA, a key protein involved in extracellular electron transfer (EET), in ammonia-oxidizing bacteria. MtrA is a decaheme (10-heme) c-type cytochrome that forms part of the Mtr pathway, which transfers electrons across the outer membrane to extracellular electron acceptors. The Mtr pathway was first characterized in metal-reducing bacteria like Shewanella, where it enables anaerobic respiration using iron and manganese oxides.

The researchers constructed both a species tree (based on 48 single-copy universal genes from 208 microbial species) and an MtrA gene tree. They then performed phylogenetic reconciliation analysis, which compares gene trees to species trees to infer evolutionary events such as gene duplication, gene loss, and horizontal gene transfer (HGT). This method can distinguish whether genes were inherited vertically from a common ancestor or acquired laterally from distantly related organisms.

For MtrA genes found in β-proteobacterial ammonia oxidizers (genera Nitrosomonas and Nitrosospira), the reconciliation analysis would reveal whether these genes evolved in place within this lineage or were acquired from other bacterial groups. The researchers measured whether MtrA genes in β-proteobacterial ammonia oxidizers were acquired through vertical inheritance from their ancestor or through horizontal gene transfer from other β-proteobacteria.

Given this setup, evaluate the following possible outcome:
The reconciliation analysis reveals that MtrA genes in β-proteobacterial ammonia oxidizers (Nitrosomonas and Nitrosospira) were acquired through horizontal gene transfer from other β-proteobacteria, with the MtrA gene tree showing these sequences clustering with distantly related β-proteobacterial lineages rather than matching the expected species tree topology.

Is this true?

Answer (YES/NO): NO